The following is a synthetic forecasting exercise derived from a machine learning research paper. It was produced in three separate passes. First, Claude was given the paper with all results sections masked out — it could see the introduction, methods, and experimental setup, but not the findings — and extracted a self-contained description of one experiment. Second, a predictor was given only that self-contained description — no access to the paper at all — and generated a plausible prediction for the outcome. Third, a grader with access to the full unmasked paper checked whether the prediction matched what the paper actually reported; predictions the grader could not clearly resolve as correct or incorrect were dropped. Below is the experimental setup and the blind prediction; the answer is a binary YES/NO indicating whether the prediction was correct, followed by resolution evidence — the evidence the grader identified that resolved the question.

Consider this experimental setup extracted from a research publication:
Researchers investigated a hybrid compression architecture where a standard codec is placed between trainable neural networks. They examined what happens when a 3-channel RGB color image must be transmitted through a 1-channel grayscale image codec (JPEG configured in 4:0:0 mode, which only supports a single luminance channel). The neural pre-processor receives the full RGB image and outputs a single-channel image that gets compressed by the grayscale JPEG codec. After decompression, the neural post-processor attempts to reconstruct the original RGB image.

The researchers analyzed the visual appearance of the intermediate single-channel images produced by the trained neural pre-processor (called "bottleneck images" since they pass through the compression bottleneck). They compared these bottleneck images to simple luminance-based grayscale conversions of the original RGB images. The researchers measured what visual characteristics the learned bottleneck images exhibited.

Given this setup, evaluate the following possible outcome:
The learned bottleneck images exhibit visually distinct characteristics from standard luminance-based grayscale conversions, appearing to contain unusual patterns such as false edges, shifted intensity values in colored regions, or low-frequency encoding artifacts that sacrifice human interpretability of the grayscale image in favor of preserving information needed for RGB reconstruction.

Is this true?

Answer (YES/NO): YES